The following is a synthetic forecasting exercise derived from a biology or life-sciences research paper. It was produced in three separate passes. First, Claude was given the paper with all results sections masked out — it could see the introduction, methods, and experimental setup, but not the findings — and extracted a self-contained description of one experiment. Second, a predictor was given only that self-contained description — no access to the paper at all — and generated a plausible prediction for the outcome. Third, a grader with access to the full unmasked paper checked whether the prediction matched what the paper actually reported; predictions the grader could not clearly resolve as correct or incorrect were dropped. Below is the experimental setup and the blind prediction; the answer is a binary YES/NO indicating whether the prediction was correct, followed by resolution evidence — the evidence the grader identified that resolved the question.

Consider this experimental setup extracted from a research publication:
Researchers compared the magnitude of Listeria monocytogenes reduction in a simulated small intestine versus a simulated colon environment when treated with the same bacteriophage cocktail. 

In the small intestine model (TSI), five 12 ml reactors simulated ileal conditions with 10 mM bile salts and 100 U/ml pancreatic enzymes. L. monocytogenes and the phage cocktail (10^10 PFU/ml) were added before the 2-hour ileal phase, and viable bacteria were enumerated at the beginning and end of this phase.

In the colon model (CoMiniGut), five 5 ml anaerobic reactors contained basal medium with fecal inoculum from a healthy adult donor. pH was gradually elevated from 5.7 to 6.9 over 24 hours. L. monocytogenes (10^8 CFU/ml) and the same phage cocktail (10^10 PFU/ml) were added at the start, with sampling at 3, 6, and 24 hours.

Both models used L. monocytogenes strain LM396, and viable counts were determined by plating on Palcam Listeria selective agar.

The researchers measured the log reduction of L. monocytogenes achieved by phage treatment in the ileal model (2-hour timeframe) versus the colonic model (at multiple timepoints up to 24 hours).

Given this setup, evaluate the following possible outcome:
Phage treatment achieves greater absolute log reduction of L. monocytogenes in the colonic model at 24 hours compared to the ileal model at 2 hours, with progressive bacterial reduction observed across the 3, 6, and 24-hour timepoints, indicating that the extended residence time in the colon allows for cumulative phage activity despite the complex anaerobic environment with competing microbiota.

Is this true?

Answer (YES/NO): YES